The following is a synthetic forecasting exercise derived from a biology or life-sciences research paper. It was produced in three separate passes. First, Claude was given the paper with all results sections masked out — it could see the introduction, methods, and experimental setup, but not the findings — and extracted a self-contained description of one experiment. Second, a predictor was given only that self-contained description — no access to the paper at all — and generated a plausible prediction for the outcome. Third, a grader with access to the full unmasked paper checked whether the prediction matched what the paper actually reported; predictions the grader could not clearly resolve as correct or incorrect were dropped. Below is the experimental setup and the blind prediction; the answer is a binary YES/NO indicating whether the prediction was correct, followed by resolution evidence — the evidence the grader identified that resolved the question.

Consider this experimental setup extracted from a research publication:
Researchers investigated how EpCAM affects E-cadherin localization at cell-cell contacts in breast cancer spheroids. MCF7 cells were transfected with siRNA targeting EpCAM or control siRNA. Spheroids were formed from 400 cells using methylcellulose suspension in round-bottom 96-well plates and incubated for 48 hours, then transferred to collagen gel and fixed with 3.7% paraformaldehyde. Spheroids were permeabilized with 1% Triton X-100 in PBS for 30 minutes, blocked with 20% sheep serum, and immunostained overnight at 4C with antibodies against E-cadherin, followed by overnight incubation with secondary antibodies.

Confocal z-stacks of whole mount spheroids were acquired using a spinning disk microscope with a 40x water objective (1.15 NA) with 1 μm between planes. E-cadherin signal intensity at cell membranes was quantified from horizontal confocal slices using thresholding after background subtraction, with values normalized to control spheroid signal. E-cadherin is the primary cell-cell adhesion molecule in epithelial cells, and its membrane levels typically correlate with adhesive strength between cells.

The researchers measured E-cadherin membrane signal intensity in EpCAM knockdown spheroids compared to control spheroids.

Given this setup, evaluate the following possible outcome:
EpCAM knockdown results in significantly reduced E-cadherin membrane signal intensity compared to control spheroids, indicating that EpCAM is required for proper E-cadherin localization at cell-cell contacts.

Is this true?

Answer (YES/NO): NO